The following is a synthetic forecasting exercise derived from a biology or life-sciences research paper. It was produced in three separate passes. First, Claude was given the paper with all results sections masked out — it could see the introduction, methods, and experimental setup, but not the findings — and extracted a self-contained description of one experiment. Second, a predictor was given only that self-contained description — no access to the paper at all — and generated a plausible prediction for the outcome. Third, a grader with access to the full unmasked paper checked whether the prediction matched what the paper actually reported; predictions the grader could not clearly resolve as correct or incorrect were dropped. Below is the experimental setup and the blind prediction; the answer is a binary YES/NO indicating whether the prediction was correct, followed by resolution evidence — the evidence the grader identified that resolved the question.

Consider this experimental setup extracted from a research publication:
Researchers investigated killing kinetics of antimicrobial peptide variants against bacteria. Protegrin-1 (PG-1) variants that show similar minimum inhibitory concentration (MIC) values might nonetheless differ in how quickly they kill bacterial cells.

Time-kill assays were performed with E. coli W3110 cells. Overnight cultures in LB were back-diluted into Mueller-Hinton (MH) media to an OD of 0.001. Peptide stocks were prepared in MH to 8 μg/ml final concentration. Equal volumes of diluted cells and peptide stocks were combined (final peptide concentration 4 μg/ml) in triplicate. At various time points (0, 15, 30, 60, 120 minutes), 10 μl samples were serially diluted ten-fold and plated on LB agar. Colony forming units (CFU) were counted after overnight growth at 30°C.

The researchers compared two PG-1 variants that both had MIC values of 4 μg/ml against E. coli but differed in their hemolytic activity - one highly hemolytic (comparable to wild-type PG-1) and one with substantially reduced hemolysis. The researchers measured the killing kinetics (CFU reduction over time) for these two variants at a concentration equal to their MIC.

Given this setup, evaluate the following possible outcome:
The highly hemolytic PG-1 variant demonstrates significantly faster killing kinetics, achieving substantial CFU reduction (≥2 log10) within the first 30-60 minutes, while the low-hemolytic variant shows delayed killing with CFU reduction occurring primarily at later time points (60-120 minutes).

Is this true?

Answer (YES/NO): NO